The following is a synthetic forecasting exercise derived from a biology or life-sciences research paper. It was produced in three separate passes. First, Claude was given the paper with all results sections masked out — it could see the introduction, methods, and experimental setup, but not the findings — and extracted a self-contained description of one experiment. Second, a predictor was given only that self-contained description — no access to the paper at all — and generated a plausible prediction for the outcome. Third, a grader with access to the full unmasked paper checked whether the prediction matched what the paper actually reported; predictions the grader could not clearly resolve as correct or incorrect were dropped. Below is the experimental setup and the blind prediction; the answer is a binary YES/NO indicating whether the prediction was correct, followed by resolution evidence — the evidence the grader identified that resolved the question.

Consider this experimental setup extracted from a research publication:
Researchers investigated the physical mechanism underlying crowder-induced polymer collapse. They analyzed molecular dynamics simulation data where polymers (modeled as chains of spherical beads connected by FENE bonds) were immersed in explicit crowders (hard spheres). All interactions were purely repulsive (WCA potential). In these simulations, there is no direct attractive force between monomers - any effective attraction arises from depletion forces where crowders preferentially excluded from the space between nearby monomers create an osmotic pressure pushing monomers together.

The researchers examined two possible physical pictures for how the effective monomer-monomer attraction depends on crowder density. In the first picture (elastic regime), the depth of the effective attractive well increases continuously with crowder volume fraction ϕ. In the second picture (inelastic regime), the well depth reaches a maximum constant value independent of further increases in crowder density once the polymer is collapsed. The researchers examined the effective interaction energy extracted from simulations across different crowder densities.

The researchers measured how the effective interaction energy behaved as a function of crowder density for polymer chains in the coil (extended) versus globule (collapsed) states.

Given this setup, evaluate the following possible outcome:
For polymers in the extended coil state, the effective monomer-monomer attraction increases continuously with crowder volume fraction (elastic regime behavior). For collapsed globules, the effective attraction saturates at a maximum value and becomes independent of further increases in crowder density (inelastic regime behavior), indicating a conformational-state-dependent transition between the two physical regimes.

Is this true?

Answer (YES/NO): YES